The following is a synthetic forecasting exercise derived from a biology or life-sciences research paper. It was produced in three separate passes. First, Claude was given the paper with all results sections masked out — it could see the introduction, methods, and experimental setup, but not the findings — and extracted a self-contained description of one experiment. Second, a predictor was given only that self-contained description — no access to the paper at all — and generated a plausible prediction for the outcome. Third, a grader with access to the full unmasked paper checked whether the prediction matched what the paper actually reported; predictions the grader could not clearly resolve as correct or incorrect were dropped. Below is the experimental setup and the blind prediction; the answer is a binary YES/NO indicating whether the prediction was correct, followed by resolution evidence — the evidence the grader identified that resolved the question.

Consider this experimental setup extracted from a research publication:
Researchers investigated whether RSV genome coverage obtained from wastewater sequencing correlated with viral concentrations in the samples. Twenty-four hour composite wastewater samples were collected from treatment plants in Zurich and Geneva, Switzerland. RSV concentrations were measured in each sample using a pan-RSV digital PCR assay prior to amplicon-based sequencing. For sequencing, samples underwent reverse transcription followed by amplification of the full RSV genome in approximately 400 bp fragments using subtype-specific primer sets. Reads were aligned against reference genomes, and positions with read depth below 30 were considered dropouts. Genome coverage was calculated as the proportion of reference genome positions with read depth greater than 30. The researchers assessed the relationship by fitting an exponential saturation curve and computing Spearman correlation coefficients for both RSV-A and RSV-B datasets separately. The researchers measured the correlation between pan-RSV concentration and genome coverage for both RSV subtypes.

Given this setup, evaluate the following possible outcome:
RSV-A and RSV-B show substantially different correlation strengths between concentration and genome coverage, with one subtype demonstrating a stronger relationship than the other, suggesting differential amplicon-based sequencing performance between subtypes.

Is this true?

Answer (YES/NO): YES